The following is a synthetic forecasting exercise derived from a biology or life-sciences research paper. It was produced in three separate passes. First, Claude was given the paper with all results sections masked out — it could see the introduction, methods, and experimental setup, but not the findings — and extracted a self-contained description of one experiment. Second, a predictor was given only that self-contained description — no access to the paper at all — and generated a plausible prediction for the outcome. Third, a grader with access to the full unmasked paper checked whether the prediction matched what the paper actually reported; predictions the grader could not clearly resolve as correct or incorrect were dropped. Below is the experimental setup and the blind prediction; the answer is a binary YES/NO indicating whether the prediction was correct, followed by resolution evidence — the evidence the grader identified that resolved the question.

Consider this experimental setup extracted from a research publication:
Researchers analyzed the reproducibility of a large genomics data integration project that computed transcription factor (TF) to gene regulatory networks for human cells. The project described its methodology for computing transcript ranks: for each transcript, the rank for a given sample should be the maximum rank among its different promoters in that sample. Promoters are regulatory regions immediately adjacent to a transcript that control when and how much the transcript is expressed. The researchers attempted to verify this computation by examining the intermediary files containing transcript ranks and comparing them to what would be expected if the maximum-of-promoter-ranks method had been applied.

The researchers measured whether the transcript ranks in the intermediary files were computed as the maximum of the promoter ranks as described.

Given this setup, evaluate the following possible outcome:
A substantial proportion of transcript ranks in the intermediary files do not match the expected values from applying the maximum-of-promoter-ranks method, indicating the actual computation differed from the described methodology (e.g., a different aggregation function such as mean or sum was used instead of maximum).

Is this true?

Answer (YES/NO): YES